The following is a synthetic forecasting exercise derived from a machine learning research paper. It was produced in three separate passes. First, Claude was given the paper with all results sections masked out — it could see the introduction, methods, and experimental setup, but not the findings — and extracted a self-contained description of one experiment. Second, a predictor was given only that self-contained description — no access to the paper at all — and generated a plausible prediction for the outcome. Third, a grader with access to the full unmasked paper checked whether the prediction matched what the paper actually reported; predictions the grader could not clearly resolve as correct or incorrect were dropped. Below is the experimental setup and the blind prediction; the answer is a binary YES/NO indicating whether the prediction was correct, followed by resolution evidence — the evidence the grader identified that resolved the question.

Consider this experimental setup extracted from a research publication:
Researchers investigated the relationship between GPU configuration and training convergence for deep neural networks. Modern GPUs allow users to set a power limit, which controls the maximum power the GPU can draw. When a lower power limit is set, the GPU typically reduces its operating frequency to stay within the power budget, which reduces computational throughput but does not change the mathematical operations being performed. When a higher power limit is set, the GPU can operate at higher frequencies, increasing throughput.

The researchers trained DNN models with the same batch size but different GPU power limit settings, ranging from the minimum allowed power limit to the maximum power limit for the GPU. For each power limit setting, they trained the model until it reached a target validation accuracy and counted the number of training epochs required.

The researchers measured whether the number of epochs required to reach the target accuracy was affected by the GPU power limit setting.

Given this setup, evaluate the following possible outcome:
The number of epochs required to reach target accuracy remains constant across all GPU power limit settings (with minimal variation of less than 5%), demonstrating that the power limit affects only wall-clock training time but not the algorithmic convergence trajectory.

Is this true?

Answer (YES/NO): YES